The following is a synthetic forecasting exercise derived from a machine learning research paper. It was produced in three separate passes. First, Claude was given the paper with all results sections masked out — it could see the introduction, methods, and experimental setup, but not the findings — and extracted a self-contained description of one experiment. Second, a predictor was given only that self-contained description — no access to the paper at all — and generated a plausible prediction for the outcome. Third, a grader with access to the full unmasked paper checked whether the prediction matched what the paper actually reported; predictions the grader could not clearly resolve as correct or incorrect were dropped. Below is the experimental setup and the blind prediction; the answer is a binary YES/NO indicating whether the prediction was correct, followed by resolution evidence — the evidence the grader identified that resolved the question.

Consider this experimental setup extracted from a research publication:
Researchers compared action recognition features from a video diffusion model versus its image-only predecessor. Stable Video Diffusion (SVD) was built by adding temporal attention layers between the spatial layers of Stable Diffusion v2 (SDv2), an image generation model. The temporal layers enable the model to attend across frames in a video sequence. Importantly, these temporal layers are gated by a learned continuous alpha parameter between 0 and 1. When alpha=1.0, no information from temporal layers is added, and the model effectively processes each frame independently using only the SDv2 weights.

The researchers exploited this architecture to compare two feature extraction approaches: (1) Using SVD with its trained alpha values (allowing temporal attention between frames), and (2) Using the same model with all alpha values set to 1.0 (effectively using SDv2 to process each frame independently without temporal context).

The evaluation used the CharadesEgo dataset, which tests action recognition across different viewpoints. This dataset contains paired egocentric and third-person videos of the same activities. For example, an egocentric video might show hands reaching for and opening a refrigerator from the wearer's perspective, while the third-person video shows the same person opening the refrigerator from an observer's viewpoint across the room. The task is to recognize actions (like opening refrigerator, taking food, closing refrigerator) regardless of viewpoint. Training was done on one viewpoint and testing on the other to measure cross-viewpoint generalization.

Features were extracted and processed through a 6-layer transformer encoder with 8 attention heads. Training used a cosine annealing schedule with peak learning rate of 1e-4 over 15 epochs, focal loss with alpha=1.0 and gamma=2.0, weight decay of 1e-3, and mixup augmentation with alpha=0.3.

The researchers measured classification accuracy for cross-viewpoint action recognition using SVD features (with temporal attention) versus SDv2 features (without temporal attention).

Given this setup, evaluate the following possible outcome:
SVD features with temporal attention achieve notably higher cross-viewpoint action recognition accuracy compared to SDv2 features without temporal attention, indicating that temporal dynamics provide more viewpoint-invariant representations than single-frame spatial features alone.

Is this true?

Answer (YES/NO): YES